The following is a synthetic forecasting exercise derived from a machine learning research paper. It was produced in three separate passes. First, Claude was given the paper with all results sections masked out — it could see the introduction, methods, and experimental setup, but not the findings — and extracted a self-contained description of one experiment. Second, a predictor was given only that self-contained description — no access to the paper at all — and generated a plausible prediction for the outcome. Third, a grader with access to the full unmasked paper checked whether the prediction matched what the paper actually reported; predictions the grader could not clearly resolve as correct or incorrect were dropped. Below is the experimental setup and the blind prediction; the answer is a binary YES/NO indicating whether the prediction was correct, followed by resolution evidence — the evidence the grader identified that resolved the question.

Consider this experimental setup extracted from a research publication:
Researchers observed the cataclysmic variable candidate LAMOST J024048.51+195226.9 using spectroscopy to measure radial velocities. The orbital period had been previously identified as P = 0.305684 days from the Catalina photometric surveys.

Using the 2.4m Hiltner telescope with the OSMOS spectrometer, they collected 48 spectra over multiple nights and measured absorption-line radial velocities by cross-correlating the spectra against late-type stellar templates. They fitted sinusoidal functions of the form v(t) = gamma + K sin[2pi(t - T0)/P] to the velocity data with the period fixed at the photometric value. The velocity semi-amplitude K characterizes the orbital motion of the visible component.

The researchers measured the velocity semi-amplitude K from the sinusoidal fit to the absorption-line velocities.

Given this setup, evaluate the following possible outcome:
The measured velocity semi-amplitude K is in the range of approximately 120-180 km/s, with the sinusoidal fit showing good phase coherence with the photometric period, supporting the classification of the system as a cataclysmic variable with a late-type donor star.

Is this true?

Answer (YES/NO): NO